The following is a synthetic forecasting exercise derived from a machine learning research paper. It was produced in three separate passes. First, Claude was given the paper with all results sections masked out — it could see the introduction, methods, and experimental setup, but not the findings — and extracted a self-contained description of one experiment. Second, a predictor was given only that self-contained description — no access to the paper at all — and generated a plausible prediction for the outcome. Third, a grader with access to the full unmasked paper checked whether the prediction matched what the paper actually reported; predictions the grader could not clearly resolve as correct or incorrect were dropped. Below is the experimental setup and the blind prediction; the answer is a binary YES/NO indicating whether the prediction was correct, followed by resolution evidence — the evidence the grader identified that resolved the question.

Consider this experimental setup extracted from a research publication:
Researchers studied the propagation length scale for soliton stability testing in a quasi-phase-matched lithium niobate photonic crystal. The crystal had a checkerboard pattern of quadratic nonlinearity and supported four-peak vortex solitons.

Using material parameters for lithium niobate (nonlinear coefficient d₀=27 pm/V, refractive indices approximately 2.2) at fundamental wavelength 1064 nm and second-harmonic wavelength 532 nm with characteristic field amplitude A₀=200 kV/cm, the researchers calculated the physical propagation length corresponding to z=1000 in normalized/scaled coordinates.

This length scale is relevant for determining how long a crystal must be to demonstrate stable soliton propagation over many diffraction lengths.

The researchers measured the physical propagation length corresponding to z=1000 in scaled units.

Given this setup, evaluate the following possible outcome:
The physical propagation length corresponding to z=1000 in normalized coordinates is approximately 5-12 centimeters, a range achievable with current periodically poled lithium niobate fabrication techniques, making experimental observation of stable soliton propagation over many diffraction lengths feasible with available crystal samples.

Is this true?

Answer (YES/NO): NO